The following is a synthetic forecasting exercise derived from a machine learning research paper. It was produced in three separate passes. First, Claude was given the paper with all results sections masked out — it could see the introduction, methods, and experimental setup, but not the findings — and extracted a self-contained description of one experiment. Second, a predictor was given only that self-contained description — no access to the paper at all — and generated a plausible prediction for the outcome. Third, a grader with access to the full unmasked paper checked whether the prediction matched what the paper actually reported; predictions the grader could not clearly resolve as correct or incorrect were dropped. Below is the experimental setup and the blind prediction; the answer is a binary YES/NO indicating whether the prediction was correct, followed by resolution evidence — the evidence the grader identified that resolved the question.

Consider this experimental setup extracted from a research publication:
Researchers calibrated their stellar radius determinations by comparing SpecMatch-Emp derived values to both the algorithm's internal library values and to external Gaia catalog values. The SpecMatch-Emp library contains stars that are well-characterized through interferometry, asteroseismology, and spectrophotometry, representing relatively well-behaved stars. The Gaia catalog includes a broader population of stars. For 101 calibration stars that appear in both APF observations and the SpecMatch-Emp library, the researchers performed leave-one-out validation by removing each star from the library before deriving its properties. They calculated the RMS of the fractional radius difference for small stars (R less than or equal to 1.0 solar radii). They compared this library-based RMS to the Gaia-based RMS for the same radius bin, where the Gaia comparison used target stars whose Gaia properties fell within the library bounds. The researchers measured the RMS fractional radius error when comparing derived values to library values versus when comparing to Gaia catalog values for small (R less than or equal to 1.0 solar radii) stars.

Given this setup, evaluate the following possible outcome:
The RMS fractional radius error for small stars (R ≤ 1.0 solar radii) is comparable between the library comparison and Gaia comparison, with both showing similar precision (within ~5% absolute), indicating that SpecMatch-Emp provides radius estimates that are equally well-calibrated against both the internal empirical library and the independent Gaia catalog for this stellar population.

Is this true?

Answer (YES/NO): NO